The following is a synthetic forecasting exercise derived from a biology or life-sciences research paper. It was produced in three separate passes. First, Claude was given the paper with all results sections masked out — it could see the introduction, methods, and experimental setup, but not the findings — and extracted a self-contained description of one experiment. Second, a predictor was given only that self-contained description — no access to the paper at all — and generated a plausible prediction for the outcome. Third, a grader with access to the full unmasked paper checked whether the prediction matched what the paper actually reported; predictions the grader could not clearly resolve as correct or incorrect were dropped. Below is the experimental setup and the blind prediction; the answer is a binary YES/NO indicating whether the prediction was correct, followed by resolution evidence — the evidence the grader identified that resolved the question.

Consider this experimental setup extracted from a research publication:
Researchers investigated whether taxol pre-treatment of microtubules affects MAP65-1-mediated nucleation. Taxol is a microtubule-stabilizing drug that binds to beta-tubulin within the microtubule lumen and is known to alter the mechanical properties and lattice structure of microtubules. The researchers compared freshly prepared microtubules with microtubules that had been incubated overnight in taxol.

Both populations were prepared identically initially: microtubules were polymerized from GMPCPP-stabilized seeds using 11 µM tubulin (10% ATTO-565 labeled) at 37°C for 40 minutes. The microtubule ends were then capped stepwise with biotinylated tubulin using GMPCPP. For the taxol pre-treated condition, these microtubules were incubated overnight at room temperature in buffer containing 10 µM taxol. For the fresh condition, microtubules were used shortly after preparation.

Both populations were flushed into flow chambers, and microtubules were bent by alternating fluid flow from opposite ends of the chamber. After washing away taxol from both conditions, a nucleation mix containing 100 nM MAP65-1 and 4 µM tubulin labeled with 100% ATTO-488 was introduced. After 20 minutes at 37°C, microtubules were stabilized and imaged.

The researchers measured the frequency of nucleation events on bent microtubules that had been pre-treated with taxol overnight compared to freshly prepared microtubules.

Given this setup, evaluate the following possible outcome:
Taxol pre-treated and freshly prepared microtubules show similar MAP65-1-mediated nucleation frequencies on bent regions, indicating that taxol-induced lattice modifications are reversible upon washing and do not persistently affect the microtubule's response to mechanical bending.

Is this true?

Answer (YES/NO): NO